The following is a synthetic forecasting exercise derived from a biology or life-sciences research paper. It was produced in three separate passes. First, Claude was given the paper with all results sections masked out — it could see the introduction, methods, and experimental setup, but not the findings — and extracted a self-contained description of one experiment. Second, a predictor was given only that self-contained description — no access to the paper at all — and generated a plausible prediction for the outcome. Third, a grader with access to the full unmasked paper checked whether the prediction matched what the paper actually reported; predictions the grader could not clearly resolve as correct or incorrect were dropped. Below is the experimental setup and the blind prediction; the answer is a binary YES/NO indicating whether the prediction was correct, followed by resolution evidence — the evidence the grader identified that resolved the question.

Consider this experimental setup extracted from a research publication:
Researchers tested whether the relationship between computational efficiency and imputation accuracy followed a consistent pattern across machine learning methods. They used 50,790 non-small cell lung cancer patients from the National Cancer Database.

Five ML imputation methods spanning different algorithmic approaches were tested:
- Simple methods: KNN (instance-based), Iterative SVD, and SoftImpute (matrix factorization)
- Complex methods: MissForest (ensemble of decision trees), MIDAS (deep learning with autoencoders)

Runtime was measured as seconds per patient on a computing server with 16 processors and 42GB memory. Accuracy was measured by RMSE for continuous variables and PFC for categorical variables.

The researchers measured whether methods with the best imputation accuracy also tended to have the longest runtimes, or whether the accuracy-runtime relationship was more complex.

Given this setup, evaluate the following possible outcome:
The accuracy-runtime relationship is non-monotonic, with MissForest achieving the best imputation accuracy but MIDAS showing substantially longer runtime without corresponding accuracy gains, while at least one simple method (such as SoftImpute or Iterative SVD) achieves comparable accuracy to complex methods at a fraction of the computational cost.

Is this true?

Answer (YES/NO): NO